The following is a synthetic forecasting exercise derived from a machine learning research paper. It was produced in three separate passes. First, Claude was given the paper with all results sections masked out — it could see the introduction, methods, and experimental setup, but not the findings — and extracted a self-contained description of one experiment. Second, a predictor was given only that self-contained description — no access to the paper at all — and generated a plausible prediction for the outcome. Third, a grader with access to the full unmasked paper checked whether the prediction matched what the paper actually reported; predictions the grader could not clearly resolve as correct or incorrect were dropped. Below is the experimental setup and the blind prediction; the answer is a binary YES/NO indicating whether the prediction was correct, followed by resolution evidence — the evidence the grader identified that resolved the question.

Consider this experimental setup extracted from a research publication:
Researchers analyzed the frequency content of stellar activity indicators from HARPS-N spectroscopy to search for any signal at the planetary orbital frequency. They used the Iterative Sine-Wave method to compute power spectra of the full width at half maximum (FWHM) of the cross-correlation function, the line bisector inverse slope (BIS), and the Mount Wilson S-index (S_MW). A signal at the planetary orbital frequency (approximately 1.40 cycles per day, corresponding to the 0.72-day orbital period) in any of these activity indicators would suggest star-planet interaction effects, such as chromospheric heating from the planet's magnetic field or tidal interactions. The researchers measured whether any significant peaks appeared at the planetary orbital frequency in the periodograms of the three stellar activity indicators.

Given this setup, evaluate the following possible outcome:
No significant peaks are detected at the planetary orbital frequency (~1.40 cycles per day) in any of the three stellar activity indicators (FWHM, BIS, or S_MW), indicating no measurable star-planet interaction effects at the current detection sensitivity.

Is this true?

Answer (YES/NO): YES